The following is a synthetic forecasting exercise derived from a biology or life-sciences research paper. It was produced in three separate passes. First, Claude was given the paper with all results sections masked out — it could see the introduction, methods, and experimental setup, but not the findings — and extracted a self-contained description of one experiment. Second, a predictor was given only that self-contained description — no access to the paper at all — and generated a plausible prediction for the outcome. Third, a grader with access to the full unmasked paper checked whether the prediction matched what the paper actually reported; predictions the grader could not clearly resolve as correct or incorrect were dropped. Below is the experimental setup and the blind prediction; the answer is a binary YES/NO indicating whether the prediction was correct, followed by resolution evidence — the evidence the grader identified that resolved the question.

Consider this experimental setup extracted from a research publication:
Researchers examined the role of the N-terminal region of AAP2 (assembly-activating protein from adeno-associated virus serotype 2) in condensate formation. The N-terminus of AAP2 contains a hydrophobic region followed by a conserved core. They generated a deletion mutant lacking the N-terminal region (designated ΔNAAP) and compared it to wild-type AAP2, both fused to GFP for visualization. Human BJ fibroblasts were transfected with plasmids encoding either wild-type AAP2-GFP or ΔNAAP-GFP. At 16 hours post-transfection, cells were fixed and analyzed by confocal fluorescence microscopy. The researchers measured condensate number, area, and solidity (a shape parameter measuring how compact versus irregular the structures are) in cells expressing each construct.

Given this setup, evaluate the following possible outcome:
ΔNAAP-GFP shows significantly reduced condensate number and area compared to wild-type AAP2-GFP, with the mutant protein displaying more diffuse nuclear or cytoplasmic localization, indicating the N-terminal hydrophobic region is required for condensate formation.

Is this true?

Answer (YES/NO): NO